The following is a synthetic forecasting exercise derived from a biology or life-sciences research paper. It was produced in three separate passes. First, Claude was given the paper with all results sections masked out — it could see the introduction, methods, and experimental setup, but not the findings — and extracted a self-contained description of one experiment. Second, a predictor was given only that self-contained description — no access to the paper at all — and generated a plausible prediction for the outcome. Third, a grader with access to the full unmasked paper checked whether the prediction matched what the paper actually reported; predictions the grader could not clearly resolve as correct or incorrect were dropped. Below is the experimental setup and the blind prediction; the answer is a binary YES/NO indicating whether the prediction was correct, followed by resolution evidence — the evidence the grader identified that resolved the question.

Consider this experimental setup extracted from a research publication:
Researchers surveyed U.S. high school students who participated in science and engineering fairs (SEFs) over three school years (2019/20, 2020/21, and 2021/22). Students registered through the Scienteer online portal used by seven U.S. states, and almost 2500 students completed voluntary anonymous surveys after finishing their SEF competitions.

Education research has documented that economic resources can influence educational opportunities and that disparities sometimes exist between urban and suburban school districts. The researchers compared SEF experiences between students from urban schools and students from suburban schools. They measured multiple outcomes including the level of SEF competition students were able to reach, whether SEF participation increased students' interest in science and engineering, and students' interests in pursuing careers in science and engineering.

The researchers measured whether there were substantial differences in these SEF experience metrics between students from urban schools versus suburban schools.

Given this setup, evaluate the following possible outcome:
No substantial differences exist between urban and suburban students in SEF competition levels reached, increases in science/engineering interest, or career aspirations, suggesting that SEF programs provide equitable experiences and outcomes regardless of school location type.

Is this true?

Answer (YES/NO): NO